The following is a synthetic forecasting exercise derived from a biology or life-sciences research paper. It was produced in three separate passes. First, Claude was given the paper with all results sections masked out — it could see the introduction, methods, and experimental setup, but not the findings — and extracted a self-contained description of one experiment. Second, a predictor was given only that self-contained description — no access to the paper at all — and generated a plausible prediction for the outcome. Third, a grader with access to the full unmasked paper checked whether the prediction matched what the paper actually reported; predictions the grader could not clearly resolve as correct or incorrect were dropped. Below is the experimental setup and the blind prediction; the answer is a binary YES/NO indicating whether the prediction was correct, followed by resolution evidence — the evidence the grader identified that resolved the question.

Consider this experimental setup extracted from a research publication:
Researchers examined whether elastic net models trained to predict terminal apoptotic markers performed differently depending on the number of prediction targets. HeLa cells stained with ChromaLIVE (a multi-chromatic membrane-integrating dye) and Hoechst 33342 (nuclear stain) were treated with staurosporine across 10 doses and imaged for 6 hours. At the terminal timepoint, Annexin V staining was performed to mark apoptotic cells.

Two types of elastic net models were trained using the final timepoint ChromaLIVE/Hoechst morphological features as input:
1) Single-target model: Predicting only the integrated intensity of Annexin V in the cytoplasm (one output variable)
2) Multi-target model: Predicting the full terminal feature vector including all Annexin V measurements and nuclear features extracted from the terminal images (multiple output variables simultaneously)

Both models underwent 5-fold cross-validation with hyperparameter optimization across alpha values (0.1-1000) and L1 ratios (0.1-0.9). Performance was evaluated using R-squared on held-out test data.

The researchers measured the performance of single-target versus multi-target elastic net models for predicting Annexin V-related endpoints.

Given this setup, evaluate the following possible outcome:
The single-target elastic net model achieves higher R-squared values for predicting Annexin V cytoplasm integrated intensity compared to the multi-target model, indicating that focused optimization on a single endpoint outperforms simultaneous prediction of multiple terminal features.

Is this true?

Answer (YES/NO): YES